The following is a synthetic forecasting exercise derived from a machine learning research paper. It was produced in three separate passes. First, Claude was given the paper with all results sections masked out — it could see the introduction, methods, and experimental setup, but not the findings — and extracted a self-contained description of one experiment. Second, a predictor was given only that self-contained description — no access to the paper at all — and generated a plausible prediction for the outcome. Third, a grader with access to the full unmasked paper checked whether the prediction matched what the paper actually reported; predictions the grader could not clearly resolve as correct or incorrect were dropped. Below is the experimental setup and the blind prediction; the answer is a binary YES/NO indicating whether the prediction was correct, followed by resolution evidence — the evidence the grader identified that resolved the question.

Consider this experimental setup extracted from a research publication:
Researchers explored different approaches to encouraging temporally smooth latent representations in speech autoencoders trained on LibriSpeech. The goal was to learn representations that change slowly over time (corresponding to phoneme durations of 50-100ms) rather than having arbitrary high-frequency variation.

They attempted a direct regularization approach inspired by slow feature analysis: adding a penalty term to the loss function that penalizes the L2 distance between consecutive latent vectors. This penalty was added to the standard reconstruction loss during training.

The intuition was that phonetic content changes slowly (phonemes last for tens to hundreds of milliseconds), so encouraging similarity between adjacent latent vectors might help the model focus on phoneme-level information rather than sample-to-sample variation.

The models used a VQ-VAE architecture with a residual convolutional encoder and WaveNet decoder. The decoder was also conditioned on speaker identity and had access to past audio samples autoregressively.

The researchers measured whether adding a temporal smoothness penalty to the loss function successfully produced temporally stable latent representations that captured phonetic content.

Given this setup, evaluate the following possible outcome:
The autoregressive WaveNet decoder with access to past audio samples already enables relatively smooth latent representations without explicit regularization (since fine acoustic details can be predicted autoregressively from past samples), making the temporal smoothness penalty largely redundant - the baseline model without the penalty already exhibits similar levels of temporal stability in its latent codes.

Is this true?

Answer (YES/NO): NO